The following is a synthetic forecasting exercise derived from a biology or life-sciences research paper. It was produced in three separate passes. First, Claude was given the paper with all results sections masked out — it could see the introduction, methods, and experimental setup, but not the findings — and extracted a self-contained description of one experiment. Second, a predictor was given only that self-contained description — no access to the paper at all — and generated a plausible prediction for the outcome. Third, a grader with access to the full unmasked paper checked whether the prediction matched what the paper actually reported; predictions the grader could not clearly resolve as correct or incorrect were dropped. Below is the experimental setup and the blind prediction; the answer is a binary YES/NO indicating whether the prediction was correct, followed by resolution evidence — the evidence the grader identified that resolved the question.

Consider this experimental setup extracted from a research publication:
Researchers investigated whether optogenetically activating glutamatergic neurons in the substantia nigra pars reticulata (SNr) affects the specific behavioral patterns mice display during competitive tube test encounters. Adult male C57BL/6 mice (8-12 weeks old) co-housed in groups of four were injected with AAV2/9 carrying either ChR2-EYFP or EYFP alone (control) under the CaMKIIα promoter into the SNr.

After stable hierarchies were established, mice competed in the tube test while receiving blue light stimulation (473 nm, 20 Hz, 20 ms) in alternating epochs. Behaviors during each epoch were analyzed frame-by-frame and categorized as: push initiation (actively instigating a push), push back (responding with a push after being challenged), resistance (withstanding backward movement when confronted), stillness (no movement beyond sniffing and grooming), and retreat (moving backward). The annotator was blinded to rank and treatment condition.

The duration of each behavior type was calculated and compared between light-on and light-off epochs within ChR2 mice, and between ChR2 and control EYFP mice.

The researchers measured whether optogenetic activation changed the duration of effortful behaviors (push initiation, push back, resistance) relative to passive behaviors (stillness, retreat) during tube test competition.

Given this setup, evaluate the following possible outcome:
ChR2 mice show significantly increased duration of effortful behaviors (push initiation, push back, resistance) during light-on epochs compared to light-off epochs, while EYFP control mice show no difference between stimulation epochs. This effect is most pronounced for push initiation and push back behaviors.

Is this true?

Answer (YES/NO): NO